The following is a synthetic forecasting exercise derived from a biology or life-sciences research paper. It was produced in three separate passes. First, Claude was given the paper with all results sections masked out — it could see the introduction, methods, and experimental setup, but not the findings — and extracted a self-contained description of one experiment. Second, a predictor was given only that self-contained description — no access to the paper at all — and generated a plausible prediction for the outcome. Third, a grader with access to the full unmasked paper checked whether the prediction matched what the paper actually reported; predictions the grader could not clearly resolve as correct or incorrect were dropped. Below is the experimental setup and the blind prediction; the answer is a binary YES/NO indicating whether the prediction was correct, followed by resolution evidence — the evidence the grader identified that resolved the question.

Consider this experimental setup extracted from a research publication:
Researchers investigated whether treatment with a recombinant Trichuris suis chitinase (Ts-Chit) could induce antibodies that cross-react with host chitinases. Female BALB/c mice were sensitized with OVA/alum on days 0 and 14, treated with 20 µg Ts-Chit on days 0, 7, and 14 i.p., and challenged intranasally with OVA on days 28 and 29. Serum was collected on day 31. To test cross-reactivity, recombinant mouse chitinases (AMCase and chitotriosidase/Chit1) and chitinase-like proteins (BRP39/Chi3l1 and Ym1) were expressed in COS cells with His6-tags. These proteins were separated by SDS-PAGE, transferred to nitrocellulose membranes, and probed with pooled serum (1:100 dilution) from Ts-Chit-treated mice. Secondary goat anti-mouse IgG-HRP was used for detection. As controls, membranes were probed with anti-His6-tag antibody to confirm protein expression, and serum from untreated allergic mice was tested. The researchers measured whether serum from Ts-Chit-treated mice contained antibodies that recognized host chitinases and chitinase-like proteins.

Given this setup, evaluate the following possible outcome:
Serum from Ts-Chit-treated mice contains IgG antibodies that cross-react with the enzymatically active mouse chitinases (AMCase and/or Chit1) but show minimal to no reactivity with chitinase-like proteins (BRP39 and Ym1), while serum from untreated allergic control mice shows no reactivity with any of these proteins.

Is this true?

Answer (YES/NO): NO